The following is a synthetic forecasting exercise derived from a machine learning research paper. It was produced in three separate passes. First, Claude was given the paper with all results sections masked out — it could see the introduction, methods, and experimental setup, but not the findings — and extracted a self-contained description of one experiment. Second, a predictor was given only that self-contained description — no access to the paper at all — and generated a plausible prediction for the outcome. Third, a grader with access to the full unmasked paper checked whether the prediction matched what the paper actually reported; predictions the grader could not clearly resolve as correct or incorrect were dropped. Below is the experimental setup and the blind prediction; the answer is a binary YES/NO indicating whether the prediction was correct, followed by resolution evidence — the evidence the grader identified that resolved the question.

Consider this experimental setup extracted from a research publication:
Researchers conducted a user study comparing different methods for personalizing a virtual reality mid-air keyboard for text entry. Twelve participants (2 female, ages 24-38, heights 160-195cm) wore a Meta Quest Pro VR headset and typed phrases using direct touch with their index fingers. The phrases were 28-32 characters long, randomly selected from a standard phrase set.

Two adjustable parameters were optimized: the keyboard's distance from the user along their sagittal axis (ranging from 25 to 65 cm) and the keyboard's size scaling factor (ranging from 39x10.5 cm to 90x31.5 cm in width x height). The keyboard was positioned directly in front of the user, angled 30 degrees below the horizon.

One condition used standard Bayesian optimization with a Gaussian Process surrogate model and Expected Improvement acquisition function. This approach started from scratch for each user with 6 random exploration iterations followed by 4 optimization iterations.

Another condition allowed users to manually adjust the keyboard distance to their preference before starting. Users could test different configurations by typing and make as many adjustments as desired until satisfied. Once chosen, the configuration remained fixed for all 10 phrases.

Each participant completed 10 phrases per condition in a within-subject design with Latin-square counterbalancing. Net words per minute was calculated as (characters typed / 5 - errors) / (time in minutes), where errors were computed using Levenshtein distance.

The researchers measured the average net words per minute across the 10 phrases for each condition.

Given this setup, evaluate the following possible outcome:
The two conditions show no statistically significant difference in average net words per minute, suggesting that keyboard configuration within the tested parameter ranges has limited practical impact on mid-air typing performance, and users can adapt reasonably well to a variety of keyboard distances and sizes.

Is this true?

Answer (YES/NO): NO